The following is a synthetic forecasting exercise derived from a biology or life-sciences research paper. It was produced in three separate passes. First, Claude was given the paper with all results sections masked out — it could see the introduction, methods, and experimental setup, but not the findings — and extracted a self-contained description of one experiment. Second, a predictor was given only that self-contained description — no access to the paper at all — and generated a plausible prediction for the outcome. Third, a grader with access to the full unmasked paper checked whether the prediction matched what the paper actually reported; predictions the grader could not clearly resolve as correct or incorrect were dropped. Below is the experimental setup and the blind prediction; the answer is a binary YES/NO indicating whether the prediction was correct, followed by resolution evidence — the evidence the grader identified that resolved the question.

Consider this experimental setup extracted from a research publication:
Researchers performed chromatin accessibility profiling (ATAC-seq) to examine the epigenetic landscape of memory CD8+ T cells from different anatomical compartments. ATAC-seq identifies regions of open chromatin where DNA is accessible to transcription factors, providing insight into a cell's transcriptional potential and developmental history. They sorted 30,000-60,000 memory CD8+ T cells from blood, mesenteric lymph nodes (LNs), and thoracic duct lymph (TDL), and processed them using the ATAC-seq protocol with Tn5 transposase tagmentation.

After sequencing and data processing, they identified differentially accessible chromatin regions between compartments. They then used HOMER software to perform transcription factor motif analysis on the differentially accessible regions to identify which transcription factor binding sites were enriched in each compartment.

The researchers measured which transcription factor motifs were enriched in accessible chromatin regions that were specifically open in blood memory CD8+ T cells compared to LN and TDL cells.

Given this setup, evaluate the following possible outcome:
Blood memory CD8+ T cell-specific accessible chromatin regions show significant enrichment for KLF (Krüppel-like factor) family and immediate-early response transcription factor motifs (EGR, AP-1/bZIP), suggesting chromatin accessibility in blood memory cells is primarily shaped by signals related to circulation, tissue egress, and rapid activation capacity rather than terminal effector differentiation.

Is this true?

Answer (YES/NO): NO